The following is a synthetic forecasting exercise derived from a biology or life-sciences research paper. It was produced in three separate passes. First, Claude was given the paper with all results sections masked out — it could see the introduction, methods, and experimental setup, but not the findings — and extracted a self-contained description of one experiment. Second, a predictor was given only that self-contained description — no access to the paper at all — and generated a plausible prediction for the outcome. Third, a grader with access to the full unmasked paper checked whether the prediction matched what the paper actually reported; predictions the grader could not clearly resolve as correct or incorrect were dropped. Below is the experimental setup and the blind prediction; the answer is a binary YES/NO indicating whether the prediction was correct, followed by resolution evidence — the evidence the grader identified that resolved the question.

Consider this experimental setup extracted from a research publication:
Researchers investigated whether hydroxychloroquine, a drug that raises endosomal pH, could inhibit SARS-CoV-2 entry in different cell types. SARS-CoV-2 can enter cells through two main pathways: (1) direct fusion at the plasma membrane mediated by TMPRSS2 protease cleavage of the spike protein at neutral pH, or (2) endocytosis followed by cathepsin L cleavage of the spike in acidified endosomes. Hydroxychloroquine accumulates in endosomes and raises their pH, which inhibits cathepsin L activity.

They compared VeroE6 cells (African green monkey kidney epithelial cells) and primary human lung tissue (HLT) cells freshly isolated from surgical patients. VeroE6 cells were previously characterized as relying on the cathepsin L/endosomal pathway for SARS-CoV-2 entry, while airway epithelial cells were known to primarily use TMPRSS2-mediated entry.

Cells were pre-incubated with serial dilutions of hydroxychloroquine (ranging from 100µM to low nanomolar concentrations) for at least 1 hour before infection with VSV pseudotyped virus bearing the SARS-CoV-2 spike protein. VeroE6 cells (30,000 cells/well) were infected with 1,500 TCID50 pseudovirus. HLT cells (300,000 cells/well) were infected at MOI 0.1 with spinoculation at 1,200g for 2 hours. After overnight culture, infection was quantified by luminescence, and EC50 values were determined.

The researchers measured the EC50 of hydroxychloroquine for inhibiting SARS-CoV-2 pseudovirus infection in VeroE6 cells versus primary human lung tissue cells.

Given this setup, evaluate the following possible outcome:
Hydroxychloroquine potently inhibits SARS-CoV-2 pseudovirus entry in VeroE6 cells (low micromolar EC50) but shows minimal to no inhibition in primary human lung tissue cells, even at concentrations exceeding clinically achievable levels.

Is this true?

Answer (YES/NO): NO